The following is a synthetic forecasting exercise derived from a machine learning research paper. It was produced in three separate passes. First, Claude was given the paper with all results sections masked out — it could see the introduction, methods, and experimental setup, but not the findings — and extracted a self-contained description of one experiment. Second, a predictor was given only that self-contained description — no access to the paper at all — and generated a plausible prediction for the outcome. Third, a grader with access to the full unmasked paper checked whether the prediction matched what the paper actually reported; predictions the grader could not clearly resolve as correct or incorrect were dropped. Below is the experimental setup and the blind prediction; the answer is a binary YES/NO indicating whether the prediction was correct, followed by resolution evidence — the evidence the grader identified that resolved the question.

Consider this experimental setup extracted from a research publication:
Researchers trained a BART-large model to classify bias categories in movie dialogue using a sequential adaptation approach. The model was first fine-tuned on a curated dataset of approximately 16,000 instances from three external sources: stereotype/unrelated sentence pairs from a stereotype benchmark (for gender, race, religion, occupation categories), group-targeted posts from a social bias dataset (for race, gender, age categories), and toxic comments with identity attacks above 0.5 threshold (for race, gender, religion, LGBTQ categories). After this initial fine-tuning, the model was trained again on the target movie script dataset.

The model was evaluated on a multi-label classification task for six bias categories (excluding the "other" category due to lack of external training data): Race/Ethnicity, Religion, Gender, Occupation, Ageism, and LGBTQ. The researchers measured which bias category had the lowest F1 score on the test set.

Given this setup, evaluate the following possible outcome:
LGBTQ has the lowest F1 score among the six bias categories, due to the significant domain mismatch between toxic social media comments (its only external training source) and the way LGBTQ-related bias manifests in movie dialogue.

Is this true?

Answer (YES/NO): NO